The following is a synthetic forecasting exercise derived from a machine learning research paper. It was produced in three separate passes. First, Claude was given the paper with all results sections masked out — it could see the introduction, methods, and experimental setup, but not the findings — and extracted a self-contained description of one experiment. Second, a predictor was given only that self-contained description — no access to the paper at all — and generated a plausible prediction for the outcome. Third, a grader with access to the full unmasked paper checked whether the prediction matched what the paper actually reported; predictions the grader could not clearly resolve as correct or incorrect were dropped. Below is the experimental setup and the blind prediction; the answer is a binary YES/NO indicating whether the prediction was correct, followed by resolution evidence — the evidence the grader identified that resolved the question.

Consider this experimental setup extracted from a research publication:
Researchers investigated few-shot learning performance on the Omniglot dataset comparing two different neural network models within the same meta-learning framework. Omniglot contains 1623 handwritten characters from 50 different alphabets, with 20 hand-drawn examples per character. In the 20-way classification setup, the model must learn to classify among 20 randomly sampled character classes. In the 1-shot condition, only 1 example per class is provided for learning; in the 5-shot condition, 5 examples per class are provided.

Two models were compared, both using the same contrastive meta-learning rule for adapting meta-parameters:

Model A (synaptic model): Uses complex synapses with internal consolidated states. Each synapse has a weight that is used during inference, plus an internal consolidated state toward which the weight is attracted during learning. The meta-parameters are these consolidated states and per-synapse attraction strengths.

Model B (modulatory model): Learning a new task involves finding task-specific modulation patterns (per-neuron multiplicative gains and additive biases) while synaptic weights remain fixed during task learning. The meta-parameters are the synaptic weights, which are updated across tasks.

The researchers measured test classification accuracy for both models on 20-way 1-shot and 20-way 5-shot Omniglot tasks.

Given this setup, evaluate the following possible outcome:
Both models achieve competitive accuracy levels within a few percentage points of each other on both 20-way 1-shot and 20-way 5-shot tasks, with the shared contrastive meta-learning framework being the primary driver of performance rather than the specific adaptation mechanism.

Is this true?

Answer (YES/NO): YES